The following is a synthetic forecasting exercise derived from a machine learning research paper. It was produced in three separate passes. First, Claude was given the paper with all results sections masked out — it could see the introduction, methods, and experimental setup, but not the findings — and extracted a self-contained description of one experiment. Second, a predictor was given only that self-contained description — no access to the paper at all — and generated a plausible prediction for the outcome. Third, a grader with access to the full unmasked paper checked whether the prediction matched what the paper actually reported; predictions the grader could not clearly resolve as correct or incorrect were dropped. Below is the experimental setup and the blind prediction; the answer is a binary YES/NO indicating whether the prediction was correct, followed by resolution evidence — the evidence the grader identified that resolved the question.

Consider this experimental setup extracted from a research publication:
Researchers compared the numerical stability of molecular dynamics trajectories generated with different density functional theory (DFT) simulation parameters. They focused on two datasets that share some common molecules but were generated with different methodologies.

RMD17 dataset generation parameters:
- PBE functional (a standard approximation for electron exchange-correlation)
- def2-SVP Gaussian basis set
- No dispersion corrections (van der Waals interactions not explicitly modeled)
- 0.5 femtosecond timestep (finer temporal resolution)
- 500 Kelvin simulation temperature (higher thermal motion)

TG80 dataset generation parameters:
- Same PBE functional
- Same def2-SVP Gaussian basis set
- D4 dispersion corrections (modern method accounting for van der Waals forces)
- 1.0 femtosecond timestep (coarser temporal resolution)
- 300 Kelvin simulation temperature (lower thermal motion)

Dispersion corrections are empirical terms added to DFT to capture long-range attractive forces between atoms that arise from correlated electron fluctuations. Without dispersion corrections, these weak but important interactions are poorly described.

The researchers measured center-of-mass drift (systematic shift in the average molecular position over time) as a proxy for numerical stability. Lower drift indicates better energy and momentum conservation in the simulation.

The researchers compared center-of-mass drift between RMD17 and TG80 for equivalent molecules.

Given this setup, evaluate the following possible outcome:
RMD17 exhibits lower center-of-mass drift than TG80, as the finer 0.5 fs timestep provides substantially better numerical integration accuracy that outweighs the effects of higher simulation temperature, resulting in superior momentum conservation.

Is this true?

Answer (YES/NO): NO